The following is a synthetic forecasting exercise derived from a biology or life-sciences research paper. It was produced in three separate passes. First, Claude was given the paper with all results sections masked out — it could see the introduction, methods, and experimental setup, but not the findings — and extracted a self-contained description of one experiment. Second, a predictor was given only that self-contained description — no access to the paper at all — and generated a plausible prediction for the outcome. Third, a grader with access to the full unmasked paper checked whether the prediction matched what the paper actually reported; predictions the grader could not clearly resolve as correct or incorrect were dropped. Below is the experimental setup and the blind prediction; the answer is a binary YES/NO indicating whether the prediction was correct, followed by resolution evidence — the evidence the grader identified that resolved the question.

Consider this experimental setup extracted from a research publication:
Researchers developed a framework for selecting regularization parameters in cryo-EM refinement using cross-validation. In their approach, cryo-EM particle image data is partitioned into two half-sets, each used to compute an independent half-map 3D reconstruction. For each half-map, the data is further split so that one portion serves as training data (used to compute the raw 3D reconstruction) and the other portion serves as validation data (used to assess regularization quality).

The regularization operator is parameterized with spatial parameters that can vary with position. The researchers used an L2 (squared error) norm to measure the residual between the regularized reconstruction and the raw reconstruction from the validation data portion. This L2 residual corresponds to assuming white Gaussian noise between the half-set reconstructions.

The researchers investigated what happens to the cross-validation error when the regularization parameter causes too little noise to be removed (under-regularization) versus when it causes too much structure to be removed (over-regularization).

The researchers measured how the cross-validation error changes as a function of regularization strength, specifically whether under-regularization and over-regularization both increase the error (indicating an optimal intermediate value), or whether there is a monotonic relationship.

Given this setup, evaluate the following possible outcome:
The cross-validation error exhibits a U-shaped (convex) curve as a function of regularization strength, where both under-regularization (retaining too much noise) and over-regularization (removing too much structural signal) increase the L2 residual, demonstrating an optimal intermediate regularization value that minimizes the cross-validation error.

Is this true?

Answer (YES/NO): YES